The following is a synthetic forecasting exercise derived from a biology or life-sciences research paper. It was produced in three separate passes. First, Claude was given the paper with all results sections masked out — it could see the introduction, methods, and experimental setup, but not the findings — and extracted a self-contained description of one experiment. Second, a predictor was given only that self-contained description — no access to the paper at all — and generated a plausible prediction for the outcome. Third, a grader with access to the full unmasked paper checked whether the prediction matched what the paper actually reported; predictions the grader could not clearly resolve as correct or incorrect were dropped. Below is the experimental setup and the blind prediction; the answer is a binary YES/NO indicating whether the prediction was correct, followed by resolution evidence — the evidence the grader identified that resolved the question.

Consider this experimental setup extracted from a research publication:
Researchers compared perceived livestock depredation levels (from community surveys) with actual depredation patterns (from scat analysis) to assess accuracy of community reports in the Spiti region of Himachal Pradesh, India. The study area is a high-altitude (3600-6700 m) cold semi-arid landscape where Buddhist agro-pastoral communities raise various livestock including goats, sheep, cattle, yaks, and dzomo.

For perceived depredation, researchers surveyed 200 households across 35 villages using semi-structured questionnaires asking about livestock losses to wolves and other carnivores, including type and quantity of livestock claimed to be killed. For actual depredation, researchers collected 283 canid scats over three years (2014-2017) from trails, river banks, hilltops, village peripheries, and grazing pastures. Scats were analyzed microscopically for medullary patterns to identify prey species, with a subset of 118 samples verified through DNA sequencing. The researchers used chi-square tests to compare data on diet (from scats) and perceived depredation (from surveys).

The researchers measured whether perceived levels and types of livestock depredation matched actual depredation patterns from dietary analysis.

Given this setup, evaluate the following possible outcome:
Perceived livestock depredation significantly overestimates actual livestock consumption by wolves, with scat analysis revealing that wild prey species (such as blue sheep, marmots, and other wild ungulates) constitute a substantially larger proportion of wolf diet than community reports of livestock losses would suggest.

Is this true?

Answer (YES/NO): NO